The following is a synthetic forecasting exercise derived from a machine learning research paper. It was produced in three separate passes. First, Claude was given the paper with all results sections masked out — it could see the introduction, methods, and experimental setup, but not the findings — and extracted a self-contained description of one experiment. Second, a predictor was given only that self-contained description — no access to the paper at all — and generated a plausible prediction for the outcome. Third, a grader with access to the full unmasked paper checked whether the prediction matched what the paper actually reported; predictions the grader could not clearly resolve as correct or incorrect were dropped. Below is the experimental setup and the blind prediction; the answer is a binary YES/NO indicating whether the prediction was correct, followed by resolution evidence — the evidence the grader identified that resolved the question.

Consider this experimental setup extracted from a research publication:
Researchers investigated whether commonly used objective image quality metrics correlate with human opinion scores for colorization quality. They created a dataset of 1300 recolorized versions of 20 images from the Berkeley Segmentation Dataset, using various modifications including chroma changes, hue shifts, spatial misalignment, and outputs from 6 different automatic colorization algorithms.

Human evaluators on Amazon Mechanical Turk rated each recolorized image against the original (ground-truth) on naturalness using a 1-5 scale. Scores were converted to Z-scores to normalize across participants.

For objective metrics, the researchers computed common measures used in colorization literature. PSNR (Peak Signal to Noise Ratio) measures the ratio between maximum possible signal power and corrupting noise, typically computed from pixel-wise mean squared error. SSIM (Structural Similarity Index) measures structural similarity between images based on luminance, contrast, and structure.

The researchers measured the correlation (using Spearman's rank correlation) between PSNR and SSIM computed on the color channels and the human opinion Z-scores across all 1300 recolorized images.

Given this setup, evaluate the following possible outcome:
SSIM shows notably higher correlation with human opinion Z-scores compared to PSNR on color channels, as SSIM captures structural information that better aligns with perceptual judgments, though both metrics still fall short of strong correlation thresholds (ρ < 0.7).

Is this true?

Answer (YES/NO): YES